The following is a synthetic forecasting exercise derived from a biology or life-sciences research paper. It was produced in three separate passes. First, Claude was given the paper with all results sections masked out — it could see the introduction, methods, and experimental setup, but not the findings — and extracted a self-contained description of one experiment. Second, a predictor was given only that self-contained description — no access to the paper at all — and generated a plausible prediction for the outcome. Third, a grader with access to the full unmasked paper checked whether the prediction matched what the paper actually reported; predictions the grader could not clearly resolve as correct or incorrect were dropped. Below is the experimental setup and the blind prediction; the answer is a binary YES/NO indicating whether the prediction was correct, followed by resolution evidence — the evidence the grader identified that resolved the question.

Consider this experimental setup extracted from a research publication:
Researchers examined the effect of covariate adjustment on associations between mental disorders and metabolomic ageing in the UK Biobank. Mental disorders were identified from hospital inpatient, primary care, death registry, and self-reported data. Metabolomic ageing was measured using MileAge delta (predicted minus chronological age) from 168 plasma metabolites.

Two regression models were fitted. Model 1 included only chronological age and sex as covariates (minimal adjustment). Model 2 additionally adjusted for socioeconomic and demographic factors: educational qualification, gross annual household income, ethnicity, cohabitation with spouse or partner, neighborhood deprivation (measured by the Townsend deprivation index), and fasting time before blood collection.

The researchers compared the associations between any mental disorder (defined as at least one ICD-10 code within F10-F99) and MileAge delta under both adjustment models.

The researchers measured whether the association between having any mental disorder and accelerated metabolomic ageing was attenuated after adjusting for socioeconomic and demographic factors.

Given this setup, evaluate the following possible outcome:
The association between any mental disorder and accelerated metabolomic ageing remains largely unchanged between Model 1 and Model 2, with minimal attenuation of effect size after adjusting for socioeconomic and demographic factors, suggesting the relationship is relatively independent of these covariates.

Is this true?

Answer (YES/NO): NO